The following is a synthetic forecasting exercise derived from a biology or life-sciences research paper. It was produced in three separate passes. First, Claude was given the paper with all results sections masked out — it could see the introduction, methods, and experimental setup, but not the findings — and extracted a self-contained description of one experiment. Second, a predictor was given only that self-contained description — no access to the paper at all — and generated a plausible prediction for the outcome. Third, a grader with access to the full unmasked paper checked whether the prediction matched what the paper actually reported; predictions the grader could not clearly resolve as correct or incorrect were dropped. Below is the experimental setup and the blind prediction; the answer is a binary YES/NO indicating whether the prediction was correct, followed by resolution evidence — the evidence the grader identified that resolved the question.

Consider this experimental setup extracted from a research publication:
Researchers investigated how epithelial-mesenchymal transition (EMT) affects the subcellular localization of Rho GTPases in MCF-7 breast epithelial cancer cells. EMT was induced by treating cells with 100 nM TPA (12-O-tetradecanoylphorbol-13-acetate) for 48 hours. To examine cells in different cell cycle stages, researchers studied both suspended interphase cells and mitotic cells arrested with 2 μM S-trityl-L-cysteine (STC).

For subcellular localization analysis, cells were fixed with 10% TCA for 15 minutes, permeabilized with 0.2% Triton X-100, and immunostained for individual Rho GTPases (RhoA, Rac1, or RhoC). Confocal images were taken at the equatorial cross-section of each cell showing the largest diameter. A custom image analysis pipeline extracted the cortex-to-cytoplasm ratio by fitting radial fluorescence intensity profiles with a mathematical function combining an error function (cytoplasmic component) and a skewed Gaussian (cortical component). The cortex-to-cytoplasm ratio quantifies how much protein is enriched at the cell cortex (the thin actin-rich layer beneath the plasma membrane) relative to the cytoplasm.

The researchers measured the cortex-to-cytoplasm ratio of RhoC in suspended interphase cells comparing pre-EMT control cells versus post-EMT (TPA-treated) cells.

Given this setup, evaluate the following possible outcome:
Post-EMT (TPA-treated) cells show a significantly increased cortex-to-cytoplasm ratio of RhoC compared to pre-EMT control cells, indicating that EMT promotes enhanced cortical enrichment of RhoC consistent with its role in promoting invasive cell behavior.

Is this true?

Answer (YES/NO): NO